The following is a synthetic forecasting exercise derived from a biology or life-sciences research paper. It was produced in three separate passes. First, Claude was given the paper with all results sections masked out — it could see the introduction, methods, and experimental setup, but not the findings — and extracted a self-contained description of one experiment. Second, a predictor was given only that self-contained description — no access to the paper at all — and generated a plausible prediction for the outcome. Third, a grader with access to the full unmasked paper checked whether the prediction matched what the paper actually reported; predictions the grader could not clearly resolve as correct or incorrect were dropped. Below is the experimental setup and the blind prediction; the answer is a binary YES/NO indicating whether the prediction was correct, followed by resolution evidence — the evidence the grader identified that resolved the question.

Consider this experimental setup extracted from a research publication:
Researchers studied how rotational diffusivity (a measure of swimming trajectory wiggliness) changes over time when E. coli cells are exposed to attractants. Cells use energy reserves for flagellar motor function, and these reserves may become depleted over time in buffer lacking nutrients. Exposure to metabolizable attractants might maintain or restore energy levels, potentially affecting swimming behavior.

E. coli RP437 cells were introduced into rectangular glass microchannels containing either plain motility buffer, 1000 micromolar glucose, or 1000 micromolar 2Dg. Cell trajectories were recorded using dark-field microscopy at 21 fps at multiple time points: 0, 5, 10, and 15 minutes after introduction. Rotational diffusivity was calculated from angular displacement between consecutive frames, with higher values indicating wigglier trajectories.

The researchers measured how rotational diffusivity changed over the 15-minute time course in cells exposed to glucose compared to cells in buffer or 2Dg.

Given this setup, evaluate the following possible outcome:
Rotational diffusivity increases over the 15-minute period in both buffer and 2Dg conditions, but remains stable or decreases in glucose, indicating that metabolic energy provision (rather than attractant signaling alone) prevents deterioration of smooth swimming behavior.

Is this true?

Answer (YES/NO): NO